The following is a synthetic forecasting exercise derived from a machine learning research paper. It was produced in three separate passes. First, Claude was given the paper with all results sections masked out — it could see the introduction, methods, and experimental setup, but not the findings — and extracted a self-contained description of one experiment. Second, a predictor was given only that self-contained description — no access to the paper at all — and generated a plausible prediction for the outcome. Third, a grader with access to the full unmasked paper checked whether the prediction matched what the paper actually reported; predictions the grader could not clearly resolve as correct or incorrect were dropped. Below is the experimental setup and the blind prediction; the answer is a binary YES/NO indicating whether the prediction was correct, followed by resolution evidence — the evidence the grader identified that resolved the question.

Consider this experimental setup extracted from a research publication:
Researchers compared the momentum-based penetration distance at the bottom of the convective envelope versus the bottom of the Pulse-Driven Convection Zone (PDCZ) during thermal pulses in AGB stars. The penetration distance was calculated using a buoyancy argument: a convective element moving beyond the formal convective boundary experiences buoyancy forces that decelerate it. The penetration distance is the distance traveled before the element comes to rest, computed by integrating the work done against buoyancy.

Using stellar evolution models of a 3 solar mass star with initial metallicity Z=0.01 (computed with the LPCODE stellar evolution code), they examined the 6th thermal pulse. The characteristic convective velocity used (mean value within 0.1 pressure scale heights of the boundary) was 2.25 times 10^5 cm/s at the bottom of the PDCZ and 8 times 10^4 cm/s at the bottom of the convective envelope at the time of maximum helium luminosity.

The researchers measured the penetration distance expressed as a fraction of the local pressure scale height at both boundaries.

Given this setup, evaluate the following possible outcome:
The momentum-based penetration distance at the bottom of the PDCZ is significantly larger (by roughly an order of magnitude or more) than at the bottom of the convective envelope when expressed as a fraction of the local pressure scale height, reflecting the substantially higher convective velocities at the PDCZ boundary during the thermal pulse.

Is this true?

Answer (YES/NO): NO